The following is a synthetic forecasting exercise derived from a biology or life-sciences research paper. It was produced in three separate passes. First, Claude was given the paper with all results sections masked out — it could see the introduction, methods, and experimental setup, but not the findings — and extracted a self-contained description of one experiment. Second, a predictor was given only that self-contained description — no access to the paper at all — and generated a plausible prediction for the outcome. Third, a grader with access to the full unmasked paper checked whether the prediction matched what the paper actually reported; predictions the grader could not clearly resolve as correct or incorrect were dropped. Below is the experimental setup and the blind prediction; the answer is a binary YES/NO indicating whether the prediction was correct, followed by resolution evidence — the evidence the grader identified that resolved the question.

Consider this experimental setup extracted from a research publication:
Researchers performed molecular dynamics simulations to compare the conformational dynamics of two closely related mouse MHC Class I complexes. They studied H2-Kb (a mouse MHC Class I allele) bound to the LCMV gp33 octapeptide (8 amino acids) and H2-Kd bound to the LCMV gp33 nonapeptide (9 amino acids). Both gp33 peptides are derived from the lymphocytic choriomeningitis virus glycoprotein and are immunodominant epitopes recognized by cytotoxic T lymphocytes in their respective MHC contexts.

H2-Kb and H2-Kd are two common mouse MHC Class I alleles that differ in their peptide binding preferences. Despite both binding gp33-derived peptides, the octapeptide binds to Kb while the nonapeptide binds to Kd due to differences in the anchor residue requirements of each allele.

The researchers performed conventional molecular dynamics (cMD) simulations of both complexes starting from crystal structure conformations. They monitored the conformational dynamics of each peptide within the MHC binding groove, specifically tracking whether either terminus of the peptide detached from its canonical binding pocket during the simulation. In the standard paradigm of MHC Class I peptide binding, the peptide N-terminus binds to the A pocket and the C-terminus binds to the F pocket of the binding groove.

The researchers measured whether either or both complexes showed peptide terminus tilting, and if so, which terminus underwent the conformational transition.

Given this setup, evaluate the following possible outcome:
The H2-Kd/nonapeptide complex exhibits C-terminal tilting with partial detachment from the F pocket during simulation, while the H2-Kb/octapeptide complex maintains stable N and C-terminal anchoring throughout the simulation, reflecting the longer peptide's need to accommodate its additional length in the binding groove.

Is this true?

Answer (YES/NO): NO